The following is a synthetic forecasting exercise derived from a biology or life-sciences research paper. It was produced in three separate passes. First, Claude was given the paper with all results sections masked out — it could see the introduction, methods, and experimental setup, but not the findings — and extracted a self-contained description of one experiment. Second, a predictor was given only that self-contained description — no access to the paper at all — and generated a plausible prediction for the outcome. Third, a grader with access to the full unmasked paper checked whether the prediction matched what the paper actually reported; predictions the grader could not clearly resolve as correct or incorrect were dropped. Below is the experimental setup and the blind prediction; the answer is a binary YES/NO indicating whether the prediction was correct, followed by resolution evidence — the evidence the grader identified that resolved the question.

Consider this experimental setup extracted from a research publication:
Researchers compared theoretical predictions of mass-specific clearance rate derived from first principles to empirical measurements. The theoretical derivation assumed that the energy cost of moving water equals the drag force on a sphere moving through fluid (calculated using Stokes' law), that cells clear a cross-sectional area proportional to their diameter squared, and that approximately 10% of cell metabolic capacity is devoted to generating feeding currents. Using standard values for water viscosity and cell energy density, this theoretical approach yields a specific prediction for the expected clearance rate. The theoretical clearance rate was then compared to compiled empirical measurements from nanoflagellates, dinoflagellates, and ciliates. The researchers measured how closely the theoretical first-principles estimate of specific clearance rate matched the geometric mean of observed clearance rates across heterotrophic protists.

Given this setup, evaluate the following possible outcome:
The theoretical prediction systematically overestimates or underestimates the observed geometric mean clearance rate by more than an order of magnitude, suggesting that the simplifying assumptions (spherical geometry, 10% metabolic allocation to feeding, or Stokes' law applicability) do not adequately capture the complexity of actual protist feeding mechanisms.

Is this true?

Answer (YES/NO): NO